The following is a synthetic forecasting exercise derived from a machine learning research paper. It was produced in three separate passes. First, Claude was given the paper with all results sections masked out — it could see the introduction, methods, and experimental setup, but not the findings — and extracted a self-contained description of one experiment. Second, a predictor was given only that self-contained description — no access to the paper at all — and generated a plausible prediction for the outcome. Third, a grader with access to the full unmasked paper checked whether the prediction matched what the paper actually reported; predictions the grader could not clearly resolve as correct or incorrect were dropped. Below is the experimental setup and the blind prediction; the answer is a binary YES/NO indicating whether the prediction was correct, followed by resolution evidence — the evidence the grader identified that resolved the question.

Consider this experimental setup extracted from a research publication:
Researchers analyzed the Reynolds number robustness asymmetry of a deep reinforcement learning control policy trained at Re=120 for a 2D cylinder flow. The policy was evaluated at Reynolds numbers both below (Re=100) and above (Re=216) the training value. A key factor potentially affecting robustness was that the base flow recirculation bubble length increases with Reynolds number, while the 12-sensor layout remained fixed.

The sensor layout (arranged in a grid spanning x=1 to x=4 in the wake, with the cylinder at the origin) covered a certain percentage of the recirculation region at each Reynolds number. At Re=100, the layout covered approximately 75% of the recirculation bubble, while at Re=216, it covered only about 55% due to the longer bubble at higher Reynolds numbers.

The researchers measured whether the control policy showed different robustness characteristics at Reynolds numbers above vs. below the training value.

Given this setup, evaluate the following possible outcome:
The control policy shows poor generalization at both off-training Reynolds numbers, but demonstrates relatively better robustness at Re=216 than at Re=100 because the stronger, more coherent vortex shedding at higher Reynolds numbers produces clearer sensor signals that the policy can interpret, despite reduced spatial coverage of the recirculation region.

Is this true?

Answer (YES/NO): NO